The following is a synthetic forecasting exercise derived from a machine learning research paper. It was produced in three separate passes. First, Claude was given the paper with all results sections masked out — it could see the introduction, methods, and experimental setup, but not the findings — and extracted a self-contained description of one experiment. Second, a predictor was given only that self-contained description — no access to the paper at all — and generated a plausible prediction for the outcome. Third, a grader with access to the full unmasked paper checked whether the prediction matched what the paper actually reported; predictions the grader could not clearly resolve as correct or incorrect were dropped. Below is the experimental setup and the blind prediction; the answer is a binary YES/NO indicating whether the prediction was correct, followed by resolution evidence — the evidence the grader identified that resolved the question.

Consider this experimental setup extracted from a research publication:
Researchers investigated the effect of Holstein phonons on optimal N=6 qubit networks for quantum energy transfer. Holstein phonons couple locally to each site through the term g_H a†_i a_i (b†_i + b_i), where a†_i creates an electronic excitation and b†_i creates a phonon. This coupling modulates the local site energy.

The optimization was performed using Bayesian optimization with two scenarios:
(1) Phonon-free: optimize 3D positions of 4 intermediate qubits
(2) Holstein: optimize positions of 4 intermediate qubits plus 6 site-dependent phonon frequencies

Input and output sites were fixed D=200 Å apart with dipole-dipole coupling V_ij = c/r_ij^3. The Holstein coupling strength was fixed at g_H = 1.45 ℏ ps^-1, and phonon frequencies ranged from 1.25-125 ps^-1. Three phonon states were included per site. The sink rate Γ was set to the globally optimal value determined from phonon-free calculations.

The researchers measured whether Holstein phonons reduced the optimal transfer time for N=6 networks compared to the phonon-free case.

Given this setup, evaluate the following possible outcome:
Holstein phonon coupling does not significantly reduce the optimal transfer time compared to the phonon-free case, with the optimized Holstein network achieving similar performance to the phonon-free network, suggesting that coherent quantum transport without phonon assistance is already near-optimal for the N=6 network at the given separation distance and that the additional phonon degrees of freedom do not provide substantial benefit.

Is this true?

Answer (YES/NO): YES